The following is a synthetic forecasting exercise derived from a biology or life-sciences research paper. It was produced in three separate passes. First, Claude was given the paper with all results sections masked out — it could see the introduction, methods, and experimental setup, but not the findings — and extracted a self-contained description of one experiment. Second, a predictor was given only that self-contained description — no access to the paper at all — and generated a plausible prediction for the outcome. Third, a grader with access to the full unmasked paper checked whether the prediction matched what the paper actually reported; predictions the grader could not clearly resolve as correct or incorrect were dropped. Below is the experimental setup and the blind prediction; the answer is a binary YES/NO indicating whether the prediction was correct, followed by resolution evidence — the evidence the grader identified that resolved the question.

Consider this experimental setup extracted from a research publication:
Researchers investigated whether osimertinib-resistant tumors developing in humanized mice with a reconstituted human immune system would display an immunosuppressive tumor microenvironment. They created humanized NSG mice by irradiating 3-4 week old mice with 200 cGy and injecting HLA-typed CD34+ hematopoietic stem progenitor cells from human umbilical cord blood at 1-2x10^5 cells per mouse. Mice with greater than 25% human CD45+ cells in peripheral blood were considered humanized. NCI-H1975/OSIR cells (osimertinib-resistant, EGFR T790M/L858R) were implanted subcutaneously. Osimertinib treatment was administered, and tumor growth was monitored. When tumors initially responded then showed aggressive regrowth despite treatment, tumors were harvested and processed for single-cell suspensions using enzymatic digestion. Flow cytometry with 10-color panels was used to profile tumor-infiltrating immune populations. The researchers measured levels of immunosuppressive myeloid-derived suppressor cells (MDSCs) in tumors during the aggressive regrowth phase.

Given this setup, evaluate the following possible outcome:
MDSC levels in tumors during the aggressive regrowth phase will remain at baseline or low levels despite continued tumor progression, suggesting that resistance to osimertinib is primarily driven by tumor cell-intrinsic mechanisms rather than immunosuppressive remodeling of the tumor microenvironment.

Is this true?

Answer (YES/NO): YES